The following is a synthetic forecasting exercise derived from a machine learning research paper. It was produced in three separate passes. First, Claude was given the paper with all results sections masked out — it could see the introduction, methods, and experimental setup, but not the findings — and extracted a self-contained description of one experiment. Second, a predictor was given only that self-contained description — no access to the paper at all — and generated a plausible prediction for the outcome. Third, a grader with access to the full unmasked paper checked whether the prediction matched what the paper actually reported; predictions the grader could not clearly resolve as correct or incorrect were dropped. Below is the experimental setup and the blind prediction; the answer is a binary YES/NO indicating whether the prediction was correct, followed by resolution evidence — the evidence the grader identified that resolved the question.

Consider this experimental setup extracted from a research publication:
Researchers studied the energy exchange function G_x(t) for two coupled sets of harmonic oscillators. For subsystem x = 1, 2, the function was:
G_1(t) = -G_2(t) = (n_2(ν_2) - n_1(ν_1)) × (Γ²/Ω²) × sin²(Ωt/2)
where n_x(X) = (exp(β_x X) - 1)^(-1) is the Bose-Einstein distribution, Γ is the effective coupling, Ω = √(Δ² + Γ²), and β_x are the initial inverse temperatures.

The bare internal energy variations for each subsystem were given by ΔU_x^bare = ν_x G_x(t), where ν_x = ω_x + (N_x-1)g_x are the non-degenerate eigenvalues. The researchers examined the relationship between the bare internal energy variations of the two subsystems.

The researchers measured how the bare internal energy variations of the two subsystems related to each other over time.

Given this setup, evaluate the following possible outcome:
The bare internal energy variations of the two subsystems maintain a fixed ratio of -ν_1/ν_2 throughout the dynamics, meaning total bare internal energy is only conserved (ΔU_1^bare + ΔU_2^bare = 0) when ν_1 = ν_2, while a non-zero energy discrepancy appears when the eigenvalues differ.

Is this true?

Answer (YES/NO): YES